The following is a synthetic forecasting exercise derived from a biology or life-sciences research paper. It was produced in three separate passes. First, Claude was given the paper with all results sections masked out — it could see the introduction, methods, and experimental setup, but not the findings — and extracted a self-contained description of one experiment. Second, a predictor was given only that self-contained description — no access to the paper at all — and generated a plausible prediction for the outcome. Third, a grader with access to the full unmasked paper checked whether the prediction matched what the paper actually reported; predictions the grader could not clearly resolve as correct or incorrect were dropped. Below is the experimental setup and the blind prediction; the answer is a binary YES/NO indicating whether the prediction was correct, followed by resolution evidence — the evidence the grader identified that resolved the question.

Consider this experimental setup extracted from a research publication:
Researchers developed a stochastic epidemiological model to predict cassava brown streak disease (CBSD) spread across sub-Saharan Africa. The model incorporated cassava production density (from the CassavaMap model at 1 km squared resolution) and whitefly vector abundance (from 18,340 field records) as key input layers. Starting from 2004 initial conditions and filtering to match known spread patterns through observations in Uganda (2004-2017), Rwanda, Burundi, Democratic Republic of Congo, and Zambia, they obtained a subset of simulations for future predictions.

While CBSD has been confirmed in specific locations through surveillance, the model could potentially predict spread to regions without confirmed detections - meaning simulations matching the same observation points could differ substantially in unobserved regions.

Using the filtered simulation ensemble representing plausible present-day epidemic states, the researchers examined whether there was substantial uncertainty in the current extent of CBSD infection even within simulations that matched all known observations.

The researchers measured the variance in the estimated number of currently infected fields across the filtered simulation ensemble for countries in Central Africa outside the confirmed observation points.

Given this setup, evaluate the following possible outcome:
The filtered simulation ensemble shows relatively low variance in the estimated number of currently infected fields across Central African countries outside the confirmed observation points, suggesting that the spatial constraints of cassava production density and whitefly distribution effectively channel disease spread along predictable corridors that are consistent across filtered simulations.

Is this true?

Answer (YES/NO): NO